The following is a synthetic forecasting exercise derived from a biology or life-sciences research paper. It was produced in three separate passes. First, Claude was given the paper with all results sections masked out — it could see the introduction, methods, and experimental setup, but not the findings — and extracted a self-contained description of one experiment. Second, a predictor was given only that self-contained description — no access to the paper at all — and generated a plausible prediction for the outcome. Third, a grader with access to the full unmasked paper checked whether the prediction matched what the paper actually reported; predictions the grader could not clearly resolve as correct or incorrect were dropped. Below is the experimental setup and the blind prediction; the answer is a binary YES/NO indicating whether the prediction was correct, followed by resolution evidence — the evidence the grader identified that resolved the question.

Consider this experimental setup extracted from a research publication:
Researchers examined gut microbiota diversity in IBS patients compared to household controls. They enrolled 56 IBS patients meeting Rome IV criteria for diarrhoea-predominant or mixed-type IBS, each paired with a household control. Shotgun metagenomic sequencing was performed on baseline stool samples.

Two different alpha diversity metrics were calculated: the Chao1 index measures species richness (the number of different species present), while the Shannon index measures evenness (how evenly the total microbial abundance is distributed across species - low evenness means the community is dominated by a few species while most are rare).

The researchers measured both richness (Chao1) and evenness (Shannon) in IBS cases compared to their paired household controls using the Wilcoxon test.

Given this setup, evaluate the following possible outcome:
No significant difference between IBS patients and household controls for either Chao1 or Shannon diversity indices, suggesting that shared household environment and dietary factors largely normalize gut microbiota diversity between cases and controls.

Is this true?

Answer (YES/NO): NO